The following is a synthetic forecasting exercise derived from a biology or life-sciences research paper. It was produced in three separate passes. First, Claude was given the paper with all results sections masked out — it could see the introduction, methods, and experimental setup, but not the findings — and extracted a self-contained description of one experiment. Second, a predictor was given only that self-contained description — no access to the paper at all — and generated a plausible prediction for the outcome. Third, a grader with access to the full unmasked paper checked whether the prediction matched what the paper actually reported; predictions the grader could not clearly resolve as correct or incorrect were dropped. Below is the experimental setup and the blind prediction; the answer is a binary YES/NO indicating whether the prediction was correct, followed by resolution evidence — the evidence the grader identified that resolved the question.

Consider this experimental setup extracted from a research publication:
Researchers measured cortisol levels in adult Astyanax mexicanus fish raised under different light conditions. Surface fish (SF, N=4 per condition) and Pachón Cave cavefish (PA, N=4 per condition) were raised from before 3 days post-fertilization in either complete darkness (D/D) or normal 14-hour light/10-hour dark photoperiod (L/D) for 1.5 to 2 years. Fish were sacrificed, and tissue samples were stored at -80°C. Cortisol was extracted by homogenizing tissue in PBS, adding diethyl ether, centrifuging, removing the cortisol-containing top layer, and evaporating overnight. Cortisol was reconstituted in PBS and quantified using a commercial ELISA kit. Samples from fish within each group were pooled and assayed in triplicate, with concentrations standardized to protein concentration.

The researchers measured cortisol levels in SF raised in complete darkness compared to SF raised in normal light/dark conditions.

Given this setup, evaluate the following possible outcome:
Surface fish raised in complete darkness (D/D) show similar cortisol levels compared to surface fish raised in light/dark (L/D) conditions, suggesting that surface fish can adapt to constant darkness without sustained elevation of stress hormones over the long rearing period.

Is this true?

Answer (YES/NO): NO